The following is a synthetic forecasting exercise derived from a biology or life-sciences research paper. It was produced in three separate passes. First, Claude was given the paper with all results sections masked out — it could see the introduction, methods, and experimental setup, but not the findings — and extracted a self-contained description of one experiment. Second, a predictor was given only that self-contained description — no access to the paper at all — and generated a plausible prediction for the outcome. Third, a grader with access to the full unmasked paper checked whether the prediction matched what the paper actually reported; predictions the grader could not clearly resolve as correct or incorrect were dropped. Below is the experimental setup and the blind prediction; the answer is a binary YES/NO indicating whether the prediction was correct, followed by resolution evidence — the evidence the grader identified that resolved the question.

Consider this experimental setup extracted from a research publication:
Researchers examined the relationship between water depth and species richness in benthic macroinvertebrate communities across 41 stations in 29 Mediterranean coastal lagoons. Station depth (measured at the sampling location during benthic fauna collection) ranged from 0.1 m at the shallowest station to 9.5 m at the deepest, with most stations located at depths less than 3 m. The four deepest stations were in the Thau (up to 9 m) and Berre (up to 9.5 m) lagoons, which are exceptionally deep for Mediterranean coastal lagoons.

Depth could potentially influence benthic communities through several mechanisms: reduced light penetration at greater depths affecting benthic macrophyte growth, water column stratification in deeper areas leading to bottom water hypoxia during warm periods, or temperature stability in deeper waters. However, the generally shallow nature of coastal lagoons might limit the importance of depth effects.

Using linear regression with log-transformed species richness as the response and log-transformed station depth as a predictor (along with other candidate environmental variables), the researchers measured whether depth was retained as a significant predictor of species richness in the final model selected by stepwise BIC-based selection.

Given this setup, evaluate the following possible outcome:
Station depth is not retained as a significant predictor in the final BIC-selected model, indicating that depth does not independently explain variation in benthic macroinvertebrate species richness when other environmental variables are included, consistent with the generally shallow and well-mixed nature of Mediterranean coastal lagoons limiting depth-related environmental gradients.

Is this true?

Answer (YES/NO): NO